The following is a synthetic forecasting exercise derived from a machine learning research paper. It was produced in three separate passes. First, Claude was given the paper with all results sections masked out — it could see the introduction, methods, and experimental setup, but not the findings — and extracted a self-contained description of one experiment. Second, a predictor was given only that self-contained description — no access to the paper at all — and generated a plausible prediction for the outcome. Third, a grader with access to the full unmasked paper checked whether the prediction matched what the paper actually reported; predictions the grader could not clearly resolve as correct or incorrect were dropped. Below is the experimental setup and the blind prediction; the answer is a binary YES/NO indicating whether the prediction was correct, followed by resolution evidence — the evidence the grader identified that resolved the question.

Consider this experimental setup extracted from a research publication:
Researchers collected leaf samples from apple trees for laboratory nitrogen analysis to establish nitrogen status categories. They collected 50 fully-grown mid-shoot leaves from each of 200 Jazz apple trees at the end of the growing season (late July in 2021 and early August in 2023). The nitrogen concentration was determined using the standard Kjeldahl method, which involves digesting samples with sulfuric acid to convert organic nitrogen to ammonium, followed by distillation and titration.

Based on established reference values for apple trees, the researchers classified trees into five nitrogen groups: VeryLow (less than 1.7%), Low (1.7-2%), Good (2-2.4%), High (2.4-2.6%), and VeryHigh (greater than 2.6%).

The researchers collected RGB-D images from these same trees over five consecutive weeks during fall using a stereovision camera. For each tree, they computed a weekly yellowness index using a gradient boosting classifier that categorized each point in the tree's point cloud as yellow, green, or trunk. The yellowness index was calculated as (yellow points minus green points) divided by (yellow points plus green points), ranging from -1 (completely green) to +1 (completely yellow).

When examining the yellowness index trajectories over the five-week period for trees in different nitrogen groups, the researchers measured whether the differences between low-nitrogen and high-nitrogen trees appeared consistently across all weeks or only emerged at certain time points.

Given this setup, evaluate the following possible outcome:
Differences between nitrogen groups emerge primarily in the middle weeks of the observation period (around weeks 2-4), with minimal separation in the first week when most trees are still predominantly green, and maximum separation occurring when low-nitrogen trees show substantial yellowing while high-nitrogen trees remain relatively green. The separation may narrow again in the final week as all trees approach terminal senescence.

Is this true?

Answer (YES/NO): NO